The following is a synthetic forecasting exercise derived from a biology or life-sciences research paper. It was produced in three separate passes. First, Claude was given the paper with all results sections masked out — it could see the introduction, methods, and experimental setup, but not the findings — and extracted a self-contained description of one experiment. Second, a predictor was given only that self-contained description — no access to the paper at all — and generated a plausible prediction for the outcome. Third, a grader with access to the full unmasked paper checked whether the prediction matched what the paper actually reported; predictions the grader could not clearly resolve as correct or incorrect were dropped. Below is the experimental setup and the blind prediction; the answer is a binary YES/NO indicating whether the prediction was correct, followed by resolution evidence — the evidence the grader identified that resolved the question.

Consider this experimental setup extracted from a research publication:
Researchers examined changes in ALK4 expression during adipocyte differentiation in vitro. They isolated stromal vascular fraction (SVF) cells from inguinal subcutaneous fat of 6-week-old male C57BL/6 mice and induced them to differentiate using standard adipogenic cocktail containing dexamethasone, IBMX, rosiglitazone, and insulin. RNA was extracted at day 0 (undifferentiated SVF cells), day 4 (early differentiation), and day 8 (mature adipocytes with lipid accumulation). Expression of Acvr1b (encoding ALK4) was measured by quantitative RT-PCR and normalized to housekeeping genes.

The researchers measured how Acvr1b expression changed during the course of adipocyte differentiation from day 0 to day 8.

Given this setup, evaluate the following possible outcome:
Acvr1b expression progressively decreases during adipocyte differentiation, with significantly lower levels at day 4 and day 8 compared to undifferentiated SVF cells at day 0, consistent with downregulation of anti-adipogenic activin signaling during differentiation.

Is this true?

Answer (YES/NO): YES